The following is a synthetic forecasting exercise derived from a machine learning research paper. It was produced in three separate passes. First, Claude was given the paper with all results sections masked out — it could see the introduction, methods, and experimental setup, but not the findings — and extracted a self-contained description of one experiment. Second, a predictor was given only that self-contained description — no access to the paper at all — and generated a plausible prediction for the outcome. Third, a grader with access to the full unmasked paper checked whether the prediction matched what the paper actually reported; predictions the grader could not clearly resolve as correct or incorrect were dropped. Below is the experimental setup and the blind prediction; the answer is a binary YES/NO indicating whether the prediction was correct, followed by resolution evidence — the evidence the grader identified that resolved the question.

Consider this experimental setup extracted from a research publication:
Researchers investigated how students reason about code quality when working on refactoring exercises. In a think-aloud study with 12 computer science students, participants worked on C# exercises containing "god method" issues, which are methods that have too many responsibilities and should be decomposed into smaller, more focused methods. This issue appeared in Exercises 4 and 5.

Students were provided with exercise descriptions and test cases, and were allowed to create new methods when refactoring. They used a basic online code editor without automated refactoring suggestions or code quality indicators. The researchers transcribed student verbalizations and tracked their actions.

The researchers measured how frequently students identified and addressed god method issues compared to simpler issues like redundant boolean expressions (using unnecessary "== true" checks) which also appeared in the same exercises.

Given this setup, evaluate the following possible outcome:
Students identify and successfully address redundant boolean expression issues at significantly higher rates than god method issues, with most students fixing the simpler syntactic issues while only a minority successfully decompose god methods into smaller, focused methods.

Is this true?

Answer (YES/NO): YES